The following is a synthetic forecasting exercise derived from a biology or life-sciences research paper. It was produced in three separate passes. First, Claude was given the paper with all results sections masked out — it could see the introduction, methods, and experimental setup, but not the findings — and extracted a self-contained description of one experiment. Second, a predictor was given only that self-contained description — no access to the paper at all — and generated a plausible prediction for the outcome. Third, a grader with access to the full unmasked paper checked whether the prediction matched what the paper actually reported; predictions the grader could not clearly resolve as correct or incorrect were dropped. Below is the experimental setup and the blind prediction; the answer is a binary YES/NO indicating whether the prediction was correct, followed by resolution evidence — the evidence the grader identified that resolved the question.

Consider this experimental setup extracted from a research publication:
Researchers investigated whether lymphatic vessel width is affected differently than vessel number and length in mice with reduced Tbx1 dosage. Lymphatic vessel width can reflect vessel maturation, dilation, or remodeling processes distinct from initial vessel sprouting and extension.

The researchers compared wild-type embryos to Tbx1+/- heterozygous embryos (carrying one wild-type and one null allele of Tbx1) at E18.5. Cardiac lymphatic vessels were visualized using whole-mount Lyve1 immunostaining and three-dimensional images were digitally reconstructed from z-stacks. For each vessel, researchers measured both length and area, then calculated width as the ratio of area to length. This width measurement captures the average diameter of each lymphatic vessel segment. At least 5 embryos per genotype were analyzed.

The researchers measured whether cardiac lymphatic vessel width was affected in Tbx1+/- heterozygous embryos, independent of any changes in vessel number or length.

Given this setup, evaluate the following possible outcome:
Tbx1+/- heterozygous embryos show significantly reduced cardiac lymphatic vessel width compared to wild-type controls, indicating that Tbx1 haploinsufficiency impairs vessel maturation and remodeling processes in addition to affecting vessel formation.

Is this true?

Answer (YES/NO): NO